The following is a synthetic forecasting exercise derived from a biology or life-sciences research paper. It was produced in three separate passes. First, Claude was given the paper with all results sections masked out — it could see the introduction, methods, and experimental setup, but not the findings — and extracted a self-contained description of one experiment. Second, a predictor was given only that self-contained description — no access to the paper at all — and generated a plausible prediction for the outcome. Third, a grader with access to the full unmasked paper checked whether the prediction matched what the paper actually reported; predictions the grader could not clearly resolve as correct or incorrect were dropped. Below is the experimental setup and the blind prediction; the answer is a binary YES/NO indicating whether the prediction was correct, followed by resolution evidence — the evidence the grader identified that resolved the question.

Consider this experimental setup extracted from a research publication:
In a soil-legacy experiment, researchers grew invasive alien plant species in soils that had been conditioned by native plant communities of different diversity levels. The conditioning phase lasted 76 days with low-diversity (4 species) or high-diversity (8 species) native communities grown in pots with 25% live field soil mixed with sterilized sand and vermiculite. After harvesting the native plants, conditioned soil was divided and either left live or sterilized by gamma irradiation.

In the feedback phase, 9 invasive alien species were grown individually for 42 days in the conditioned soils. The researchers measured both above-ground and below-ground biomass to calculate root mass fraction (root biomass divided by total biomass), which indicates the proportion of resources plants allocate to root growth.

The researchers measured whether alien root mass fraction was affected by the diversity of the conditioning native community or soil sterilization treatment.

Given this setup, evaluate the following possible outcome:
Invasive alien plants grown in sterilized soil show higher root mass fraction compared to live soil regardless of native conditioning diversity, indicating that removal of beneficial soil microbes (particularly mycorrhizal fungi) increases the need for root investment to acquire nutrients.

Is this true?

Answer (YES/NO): NO